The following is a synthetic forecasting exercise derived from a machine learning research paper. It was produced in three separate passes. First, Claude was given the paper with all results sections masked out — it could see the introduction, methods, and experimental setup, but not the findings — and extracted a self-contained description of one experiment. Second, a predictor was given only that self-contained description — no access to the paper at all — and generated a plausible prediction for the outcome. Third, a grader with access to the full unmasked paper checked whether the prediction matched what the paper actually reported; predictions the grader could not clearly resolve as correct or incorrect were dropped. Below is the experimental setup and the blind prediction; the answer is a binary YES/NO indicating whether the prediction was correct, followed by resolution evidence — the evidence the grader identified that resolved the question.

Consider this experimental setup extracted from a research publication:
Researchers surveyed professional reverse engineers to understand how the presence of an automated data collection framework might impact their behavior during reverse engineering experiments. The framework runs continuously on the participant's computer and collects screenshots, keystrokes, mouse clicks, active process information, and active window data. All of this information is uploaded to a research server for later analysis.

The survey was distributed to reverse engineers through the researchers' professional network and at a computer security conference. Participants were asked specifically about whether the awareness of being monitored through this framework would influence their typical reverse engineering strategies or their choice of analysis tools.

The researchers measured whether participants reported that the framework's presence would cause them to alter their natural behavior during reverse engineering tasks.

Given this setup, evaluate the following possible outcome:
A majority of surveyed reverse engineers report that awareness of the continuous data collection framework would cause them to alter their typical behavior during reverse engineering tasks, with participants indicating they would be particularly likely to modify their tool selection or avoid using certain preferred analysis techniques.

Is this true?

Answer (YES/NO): NO